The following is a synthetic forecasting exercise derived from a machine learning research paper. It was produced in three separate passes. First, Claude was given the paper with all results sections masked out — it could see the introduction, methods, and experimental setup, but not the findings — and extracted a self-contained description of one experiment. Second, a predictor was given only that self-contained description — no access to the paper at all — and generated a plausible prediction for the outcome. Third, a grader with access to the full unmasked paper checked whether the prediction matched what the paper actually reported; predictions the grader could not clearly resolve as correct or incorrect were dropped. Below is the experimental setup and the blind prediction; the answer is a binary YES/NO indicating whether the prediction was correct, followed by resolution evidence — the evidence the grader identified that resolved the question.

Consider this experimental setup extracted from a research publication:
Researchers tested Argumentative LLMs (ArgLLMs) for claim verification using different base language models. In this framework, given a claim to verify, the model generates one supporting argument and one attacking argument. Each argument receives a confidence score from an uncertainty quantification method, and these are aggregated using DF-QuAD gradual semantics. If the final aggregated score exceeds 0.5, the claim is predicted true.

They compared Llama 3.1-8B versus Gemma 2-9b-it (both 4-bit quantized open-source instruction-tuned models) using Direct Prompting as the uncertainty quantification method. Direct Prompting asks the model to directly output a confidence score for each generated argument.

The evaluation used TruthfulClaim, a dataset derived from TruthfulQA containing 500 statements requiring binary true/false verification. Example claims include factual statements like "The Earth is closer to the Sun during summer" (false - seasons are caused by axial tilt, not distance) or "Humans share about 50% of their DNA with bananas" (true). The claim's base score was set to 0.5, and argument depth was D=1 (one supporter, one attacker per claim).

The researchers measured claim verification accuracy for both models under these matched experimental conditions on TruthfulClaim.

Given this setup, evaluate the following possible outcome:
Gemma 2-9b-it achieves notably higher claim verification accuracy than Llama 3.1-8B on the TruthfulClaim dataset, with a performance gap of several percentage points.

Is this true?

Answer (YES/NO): YES